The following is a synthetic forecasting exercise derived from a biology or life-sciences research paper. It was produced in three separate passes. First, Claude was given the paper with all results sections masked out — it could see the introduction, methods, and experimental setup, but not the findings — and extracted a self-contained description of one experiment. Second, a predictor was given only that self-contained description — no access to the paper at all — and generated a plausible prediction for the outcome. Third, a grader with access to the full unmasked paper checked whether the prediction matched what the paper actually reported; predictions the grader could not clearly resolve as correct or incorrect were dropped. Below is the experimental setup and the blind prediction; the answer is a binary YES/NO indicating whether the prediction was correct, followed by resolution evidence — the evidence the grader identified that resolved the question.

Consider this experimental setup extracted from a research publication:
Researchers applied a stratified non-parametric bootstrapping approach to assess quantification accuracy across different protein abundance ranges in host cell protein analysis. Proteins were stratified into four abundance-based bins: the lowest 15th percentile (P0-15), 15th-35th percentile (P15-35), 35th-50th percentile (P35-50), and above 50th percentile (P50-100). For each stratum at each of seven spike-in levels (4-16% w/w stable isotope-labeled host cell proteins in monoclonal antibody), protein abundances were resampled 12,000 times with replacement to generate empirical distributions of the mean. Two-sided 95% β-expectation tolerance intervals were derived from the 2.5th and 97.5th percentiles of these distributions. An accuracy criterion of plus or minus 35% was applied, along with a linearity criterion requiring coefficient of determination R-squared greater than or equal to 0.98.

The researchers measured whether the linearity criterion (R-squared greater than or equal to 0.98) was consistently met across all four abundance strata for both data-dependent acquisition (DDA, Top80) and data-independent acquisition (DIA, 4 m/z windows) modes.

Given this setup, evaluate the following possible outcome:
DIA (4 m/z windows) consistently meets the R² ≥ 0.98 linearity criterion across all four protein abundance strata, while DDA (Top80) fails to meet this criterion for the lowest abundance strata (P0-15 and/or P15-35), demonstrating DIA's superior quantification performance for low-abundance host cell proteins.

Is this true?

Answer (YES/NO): NO